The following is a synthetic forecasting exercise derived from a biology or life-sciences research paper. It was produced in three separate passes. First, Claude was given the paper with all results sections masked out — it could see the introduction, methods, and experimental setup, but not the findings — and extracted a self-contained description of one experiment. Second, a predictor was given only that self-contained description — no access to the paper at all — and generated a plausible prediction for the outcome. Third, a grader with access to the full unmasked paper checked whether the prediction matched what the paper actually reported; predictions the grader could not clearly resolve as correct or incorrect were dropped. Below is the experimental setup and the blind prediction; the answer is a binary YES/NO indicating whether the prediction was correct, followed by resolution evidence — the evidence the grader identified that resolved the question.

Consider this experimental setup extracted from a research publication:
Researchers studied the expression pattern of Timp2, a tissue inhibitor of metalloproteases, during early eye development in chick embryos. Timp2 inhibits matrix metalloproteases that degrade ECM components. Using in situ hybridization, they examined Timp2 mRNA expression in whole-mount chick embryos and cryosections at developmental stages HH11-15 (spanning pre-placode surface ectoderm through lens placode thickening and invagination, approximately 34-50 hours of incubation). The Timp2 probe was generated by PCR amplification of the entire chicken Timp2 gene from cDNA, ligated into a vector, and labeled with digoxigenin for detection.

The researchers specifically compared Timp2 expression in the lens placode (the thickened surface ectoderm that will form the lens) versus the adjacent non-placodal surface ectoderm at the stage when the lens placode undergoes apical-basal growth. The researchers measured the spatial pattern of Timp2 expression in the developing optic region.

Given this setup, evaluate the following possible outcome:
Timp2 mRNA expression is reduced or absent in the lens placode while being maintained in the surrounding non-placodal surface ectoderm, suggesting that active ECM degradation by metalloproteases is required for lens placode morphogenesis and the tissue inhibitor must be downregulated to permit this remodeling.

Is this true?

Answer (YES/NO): NO